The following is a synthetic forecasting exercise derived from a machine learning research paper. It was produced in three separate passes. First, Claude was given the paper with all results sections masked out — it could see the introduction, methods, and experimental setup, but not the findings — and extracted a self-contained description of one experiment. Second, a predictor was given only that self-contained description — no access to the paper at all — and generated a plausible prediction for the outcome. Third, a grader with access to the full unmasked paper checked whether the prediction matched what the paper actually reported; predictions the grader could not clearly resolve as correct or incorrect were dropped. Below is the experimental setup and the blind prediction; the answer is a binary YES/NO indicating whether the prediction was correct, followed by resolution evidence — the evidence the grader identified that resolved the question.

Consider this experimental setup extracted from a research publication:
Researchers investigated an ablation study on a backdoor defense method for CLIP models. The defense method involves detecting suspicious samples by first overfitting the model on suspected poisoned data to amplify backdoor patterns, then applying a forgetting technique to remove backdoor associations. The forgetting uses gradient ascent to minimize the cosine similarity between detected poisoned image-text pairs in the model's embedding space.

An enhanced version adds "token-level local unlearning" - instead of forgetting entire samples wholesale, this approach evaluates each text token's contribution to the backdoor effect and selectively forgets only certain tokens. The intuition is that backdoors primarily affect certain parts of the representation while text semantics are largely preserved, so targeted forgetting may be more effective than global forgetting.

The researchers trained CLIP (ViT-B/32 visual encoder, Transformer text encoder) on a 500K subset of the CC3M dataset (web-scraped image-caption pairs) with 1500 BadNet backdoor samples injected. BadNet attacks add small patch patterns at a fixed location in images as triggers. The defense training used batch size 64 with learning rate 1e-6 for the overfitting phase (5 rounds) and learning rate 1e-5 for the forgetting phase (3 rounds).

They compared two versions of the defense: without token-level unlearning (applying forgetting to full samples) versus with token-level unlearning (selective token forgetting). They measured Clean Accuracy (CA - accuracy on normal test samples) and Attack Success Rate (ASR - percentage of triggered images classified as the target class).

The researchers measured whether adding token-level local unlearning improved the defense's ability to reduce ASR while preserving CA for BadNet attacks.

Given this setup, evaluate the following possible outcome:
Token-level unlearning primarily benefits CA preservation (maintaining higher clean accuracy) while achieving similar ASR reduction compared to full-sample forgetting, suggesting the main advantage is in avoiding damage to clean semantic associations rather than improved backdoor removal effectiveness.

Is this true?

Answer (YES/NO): YES